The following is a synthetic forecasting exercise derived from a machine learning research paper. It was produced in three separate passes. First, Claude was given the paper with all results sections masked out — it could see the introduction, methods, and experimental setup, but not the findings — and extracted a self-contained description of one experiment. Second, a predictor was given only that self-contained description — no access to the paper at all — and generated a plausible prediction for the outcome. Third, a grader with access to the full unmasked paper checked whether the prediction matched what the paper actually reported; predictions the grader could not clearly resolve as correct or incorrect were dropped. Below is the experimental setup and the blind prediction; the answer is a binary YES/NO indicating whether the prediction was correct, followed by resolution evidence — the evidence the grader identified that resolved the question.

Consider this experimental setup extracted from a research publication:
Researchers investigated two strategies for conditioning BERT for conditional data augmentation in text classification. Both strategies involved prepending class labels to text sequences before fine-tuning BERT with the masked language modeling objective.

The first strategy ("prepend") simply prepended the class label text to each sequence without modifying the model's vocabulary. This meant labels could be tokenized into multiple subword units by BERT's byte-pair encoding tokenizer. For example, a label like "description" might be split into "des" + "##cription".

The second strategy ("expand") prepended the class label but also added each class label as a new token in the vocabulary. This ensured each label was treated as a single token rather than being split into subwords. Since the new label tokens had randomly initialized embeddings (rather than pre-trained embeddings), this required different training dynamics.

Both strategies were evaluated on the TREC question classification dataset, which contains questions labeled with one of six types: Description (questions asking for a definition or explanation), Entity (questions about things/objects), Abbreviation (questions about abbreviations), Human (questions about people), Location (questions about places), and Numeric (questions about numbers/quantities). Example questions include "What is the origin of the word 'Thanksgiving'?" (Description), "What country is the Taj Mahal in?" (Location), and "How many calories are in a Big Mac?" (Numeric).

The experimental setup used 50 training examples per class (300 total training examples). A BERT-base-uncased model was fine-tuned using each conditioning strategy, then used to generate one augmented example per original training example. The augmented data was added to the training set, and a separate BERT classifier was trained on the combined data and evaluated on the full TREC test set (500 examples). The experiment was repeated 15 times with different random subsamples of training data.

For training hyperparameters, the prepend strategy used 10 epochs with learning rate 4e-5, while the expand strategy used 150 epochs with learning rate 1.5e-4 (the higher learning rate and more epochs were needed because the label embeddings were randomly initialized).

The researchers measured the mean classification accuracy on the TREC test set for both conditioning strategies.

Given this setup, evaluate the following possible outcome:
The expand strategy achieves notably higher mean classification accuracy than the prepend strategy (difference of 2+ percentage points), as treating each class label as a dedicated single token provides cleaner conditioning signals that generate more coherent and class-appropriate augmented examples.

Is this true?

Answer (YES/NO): NO